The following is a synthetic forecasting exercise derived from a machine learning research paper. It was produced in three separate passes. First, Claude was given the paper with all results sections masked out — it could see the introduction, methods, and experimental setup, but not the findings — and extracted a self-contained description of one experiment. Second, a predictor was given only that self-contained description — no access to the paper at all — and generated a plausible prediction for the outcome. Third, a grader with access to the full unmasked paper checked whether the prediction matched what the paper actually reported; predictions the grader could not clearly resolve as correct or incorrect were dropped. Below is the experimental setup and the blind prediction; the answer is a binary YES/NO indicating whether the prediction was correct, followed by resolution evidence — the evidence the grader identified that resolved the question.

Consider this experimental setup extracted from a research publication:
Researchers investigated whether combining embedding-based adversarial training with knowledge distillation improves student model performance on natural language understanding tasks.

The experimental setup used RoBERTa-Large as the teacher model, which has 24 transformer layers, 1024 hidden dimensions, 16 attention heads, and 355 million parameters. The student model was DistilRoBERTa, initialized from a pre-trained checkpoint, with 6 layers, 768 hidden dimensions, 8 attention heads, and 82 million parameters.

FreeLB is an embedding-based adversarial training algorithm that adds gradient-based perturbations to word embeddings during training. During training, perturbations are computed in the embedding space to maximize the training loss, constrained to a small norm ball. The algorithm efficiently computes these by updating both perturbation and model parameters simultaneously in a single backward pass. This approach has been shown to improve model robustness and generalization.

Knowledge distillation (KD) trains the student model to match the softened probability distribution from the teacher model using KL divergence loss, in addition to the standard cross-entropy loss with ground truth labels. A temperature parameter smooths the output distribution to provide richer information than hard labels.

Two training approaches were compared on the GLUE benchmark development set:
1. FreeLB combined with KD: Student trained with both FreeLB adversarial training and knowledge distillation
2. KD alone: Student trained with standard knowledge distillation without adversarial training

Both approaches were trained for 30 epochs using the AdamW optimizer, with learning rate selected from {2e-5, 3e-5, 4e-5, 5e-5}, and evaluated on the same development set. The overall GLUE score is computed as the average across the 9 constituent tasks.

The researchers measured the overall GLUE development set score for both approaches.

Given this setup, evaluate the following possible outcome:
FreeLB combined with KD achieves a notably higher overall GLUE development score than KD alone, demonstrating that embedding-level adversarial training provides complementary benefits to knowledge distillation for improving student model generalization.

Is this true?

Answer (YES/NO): NO